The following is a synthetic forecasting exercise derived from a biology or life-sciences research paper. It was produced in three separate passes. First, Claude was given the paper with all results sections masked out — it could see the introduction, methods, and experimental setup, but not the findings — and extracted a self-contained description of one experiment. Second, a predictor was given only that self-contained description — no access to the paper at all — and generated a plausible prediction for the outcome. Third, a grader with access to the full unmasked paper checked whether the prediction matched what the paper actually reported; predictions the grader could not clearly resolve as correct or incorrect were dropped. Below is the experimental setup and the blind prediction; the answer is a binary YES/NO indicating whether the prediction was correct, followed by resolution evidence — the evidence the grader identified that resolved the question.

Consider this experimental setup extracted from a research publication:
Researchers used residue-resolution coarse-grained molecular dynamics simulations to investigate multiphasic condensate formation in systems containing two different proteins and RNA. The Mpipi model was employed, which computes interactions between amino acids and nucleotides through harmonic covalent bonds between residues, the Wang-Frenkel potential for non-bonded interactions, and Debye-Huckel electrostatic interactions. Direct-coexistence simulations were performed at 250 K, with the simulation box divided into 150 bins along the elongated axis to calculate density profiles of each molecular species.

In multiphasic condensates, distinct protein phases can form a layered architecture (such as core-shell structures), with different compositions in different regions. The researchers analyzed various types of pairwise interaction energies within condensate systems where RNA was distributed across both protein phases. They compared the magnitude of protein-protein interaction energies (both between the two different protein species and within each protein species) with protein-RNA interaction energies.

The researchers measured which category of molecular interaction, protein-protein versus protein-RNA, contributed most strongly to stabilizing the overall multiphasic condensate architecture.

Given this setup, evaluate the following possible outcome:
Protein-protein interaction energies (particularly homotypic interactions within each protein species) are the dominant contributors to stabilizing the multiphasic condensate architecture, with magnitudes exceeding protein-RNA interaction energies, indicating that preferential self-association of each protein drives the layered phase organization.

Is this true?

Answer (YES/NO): NO